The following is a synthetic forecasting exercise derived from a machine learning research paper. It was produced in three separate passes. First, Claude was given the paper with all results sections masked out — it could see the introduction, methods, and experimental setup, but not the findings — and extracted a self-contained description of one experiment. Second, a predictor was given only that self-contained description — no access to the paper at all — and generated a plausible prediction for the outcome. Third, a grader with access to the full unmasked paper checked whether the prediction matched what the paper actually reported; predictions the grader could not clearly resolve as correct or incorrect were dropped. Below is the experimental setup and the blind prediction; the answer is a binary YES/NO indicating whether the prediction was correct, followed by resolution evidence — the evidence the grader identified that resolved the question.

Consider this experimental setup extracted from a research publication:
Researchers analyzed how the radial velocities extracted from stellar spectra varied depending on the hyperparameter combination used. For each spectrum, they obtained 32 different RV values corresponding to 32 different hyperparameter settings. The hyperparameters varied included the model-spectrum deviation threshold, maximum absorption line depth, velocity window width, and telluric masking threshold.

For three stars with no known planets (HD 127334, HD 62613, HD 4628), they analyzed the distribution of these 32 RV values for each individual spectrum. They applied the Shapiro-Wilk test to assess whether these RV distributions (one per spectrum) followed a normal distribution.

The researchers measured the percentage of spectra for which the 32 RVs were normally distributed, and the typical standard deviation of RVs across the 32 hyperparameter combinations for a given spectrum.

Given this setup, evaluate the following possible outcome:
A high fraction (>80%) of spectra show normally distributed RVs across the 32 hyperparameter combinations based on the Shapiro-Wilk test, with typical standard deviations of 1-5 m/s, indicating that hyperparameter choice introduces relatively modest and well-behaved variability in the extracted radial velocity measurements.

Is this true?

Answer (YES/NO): NO